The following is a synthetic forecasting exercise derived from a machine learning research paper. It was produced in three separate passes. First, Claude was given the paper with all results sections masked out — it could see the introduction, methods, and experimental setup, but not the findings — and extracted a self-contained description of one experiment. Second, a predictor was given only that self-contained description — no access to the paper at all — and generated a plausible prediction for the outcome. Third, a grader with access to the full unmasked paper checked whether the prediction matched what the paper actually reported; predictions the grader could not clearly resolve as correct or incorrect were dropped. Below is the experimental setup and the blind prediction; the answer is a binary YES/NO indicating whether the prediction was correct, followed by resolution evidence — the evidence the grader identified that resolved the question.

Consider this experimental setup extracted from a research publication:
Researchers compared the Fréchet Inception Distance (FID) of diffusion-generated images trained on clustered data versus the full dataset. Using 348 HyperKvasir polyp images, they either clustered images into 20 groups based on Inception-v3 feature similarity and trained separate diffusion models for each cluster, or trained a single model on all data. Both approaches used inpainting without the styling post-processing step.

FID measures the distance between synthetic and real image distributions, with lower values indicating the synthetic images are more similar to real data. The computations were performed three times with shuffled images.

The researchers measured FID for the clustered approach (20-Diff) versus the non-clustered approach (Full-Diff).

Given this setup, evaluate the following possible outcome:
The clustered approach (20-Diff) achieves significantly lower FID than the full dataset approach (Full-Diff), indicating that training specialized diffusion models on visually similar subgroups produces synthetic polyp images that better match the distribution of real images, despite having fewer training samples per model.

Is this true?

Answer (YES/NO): YES